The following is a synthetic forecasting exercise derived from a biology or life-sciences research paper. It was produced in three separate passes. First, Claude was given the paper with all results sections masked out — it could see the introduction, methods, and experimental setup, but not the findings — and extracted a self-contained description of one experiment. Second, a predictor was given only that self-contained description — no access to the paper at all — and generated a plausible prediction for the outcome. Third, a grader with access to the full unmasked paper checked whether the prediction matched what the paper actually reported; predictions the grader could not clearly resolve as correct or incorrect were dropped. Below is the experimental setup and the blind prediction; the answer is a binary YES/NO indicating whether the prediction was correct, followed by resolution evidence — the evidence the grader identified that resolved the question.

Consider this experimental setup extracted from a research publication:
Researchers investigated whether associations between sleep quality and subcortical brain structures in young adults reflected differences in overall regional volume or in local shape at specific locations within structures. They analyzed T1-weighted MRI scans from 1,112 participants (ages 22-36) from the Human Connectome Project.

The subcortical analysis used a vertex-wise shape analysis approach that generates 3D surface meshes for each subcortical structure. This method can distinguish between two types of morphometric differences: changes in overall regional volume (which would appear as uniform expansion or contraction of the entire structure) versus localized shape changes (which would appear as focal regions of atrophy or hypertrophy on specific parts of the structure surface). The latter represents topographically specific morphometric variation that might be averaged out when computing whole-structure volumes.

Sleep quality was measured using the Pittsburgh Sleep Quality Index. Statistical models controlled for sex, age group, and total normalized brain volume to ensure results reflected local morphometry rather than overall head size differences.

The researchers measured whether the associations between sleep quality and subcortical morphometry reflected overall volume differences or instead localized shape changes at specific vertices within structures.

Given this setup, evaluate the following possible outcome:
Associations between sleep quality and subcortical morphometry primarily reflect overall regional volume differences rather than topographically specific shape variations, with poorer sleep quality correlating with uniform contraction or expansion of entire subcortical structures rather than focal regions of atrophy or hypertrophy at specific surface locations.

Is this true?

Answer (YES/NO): NO